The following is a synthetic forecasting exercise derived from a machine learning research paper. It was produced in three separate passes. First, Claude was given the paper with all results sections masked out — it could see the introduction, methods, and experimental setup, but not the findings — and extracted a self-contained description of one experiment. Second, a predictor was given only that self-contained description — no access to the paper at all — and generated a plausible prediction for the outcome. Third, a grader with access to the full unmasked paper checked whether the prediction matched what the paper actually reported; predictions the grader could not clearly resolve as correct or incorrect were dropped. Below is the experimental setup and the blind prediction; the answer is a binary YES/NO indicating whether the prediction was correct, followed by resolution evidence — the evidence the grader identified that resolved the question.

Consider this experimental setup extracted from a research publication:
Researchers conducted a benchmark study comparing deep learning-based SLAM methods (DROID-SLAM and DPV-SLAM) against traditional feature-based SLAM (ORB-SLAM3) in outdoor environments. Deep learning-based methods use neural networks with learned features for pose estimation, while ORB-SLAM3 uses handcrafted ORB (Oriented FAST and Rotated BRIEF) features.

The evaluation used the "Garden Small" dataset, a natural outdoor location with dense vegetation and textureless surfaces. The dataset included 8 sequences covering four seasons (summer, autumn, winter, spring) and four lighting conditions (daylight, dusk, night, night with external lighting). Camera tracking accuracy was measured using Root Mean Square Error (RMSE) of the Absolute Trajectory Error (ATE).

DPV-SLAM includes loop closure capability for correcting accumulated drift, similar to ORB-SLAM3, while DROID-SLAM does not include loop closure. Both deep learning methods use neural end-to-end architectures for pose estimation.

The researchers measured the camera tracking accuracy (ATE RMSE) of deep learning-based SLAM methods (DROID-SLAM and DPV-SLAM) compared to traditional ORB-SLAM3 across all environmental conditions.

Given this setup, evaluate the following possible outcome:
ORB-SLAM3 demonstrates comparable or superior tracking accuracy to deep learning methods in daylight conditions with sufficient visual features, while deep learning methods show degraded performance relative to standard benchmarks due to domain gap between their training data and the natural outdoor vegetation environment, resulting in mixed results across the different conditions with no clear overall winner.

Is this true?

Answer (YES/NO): NO